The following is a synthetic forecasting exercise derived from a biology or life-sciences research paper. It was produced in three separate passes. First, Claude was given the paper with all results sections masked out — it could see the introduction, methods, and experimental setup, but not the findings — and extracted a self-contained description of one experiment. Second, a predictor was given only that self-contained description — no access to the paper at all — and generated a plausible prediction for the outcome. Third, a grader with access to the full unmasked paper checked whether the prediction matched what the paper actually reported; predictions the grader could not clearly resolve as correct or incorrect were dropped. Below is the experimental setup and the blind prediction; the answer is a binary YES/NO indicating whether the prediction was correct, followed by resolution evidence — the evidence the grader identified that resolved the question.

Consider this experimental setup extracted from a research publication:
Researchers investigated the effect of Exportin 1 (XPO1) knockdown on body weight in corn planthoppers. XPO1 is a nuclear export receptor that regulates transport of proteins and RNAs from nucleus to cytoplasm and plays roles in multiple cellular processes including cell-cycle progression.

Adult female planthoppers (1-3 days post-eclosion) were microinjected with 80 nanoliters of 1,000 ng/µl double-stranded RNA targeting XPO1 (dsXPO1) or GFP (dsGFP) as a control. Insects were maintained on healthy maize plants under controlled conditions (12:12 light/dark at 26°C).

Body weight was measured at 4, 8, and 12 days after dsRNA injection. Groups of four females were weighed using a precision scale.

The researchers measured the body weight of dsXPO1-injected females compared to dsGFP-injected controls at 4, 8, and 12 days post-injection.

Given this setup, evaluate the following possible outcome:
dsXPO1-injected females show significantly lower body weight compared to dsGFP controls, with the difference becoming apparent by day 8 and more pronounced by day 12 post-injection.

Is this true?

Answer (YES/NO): NO